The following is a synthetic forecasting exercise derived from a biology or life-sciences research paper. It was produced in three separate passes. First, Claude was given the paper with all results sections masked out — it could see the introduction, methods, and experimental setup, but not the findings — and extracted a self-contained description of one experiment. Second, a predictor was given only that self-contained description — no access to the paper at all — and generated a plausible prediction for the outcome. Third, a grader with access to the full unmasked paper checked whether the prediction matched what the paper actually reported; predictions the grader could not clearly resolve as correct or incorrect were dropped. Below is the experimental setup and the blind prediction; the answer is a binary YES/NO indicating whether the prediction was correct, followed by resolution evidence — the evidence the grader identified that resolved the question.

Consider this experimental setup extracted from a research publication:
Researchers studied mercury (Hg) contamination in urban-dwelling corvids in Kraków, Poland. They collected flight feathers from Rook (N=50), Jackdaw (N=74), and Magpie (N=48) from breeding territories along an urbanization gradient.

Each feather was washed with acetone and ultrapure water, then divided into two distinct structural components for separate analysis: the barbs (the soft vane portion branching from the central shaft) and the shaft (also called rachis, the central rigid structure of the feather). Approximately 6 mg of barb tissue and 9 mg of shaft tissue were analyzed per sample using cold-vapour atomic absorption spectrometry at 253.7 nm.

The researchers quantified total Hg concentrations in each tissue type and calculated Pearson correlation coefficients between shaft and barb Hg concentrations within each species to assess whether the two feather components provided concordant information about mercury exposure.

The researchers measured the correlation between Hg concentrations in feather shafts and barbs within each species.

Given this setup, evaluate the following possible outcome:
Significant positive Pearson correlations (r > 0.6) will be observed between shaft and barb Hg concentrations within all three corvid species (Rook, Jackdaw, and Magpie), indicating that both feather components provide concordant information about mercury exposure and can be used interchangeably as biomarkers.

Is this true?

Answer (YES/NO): YES